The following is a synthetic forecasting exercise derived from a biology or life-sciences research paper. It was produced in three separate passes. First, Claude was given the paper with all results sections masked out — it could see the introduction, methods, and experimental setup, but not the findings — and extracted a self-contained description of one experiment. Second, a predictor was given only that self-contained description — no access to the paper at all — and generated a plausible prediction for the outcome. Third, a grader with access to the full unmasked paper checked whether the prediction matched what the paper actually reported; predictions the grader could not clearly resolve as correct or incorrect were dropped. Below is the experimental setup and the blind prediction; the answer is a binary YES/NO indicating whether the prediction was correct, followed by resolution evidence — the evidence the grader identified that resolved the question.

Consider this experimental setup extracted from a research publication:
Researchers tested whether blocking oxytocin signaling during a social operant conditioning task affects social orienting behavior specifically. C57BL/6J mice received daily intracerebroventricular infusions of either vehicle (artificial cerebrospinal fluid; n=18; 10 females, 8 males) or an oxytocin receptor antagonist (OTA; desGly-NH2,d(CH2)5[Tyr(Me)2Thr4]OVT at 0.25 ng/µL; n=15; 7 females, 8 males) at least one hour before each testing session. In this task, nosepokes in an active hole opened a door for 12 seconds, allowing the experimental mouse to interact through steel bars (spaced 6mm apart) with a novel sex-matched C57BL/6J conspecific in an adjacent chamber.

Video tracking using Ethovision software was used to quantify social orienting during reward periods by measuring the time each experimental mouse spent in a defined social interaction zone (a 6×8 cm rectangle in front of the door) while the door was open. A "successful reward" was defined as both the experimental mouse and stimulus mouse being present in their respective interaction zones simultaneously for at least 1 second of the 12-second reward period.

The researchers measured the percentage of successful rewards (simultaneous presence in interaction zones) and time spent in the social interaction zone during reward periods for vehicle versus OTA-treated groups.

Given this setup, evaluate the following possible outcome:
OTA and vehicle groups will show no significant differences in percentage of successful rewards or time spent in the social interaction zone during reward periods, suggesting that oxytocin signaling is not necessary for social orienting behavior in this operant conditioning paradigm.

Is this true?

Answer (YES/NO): YES